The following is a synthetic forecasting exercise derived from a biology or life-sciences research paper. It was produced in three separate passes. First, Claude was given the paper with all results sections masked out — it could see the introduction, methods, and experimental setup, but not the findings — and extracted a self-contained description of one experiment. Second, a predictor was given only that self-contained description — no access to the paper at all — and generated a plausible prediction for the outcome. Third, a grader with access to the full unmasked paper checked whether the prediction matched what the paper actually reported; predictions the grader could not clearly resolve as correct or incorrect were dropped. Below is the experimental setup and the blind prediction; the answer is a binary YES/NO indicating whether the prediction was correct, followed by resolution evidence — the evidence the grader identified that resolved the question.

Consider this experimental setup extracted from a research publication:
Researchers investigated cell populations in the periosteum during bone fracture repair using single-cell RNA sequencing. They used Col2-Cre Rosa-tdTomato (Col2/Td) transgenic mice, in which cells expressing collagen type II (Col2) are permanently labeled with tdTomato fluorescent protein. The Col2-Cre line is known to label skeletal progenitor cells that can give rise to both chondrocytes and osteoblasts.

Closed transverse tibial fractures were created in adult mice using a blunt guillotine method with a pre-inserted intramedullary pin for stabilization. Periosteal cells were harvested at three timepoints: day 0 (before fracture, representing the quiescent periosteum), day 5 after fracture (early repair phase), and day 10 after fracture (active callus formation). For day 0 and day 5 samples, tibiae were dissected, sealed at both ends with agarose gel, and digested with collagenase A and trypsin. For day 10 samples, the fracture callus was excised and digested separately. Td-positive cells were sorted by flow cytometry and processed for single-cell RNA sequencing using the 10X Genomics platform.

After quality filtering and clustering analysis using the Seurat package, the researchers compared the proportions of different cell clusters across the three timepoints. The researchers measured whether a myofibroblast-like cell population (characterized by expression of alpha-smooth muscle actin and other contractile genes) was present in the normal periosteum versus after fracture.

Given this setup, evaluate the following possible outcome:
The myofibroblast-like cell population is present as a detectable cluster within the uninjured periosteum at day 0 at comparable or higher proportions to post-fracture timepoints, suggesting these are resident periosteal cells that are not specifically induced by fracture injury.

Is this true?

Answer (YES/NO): NO